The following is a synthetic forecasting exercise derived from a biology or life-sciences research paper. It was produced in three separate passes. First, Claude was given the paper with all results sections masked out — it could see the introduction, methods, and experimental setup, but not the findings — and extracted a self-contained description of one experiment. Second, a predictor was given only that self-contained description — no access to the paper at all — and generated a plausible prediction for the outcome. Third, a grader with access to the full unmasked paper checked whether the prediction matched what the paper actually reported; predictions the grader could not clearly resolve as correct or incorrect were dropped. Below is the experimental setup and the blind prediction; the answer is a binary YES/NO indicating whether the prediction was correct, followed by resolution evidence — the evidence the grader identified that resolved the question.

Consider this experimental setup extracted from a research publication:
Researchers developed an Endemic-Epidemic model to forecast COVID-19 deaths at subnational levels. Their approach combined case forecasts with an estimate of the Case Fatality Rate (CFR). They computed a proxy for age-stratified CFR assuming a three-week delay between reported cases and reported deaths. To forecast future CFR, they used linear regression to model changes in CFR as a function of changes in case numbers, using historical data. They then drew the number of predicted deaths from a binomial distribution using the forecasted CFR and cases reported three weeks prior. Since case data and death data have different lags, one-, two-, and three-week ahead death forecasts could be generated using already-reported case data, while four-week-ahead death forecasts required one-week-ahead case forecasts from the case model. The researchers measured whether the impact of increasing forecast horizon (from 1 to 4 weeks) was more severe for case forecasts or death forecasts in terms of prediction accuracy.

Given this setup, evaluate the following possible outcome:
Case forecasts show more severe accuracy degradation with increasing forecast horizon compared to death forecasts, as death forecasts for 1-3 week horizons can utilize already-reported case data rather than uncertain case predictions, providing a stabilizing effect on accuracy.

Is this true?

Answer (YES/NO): YES